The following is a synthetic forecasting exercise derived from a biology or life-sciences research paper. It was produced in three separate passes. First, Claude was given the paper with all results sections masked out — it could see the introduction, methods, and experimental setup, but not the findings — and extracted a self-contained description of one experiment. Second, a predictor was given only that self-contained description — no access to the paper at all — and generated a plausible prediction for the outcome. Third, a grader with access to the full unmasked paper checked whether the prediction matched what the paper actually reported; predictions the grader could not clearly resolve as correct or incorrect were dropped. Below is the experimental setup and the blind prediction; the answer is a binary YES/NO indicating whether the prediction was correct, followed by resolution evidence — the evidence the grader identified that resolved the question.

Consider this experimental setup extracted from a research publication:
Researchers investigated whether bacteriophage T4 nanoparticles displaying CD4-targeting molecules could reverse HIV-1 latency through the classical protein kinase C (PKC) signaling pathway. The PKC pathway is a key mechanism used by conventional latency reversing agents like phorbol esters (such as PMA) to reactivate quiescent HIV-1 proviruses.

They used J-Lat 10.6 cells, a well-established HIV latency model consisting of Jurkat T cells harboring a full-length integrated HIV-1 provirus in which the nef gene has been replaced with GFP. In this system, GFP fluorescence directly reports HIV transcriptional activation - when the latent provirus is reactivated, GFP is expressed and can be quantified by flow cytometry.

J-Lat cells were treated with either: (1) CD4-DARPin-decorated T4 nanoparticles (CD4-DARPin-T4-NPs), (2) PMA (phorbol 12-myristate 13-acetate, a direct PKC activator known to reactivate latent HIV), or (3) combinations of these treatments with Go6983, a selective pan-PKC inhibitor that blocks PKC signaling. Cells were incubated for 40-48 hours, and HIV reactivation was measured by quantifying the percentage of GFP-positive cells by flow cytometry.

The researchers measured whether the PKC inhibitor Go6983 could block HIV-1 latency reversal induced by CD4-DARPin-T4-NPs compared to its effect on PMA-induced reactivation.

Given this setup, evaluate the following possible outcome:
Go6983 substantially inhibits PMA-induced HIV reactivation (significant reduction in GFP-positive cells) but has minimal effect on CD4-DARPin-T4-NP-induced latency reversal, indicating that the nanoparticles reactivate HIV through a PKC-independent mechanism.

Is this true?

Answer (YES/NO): YES